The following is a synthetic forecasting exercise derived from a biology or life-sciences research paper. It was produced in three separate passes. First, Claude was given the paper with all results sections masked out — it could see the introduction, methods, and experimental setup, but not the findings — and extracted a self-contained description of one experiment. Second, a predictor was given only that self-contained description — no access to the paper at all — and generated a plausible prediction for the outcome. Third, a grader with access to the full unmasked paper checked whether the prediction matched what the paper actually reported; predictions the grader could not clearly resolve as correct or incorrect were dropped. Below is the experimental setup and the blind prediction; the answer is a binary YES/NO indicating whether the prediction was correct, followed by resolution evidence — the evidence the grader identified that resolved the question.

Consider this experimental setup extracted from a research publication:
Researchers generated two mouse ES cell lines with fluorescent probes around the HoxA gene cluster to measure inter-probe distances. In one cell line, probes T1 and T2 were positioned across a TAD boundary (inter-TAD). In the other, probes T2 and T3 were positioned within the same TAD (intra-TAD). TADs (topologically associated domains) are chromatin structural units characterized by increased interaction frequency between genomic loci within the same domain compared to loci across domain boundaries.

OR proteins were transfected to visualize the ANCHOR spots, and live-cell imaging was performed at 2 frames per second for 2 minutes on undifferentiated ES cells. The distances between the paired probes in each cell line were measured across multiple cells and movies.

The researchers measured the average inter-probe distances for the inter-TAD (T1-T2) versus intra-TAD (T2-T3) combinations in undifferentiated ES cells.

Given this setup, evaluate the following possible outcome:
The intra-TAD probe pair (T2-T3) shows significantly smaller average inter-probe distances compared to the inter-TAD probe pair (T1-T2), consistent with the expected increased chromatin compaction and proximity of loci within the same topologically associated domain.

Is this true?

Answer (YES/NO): YES